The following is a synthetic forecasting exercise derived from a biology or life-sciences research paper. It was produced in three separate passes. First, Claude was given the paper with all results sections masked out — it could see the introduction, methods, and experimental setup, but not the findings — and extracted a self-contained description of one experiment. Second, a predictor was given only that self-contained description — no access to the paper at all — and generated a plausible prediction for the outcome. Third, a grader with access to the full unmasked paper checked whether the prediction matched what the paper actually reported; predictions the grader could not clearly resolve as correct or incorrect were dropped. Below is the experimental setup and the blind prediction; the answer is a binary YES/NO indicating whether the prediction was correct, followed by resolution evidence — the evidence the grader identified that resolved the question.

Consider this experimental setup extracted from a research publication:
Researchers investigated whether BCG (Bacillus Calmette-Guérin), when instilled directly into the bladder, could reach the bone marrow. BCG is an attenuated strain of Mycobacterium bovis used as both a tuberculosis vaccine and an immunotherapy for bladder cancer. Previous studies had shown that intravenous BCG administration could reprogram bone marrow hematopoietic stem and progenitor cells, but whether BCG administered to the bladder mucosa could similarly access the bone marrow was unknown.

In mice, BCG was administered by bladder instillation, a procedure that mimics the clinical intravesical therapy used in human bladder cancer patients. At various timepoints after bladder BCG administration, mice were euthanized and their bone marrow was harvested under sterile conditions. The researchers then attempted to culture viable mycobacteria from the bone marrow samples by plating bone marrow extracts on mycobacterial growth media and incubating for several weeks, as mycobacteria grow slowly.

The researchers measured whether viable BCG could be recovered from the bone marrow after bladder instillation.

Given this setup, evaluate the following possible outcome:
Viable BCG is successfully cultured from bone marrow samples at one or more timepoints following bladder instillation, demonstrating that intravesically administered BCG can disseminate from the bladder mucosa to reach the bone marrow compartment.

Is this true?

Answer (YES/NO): YES